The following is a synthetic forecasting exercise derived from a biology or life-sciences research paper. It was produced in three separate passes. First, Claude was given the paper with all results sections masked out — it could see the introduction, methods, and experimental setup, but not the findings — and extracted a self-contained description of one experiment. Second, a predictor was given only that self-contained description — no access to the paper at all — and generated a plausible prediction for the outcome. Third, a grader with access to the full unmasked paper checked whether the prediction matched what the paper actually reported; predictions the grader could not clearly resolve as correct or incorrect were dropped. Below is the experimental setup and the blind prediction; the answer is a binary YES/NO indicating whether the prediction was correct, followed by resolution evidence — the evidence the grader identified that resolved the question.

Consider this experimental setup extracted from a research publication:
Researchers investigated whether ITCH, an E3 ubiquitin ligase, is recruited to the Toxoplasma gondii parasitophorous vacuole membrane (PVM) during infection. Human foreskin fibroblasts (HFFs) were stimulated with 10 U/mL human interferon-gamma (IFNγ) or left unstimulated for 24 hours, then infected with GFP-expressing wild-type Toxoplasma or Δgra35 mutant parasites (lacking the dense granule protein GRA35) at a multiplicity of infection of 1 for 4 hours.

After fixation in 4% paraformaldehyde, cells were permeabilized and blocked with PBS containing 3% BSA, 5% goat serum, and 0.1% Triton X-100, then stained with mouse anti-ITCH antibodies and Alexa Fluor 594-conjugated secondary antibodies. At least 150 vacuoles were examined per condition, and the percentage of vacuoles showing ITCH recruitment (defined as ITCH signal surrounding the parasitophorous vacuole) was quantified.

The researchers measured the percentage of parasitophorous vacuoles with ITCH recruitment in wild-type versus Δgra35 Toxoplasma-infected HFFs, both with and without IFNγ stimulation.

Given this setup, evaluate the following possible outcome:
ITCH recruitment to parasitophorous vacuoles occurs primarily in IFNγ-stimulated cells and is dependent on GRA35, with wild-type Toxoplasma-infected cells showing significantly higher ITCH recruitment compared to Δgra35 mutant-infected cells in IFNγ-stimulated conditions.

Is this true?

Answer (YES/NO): NO